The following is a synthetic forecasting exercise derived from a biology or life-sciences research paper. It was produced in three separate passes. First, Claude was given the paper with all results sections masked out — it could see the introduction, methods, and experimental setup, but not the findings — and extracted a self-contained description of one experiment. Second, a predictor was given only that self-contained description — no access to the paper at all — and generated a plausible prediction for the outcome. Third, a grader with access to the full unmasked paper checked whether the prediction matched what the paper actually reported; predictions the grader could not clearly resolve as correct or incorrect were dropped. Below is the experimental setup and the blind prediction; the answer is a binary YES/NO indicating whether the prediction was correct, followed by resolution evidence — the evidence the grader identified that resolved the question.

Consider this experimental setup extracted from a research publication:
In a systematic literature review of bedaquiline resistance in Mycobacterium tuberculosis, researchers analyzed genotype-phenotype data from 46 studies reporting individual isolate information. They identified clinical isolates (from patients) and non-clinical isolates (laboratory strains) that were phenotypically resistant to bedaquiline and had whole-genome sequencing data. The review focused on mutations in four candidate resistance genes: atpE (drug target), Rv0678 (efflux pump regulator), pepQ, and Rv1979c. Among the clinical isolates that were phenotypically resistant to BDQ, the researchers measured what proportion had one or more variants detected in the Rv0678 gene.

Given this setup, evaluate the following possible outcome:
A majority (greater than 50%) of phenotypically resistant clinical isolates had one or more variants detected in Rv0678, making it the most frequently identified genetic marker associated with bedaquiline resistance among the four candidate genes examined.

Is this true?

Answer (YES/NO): YES